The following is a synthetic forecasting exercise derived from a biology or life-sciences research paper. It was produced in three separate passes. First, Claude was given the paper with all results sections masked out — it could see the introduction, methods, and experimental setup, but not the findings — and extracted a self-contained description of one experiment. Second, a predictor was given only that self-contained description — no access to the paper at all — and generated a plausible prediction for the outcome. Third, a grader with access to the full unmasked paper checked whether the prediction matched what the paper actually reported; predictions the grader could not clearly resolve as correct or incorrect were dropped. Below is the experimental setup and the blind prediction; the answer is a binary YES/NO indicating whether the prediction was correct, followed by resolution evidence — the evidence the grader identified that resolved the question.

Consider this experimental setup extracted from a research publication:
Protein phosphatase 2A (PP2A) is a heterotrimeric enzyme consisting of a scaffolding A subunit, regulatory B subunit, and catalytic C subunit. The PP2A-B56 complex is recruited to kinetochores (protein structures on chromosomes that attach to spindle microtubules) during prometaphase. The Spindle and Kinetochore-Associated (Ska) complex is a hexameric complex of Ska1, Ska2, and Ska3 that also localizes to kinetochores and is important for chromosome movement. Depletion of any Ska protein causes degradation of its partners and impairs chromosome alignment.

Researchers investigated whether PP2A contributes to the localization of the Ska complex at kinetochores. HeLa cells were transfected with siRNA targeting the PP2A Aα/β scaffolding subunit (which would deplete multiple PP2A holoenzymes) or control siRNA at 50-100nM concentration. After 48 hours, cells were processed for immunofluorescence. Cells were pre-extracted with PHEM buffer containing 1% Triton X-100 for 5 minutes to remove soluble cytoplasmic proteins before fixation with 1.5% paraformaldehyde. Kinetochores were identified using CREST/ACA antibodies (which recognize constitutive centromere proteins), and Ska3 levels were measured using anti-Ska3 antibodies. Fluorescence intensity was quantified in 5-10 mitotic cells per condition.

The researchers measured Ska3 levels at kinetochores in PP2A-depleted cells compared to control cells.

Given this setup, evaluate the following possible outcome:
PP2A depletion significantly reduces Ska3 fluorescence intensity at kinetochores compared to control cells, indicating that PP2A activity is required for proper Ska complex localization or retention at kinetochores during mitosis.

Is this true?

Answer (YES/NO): YES